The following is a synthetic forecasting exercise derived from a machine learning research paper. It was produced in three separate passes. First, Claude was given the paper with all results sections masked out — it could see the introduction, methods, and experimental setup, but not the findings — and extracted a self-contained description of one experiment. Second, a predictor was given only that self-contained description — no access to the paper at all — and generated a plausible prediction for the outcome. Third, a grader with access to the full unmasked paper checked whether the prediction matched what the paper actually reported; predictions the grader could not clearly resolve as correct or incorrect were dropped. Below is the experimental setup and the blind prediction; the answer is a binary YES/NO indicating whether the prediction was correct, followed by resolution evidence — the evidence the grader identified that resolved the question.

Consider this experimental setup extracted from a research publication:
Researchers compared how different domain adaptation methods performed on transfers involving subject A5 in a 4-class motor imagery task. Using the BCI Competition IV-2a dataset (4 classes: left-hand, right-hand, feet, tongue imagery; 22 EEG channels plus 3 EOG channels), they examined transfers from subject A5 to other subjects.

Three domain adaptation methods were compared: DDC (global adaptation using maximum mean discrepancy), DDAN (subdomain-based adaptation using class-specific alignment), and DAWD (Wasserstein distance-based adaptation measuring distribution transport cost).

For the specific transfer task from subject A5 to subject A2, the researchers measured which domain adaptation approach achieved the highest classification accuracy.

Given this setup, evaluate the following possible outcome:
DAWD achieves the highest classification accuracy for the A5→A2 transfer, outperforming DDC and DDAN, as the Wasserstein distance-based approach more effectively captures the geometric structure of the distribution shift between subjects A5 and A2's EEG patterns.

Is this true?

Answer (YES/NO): NO